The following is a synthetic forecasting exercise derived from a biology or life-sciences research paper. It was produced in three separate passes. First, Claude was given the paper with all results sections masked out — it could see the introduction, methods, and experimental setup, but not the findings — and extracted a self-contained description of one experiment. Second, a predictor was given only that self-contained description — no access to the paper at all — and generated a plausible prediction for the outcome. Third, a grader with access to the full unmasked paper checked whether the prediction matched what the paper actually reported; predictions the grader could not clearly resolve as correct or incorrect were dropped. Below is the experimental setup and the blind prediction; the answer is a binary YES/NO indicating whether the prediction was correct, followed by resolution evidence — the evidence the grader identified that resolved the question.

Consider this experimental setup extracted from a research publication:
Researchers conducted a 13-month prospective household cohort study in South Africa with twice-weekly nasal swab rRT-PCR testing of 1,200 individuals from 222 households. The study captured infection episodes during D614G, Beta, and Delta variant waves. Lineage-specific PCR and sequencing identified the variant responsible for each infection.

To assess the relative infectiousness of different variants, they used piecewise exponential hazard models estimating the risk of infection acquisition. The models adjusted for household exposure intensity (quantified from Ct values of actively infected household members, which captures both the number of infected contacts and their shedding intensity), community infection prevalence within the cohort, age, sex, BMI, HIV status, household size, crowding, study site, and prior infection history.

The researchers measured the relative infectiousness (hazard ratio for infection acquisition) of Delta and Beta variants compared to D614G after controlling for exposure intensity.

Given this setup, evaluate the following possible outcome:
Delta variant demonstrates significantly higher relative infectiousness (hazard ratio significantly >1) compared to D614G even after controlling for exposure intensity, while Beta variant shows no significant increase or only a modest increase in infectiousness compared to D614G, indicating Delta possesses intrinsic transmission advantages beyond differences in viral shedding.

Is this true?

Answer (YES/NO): YES